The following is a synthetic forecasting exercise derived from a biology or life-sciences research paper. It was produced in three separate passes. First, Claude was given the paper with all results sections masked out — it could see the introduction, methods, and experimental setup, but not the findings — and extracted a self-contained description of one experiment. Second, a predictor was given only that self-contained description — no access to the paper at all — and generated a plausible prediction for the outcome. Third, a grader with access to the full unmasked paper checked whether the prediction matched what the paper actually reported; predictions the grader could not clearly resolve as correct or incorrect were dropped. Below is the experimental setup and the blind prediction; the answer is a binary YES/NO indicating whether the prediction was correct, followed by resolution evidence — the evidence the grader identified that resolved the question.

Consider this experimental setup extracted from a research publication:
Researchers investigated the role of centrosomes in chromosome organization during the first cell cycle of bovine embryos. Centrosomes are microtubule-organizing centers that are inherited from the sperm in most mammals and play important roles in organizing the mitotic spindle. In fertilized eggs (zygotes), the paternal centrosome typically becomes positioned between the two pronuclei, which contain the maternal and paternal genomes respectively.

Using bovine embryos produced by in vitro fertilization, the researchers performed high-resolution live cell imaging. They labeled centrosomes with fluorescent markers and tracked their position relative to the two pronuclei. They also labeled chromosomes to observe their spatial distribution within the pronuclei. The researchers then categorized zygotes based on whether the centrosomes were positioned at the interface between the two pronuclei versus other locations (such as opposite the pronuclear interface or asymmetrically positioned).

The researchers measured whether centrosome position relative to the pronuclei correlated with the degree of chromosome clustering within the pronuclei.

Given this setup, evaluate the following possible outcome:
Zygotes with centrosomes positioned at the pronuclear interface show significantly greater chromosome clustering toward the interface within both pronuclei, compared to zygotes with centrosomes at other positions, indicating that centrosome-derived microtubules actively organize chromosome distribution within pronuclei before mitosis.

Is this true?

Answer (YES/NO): YES